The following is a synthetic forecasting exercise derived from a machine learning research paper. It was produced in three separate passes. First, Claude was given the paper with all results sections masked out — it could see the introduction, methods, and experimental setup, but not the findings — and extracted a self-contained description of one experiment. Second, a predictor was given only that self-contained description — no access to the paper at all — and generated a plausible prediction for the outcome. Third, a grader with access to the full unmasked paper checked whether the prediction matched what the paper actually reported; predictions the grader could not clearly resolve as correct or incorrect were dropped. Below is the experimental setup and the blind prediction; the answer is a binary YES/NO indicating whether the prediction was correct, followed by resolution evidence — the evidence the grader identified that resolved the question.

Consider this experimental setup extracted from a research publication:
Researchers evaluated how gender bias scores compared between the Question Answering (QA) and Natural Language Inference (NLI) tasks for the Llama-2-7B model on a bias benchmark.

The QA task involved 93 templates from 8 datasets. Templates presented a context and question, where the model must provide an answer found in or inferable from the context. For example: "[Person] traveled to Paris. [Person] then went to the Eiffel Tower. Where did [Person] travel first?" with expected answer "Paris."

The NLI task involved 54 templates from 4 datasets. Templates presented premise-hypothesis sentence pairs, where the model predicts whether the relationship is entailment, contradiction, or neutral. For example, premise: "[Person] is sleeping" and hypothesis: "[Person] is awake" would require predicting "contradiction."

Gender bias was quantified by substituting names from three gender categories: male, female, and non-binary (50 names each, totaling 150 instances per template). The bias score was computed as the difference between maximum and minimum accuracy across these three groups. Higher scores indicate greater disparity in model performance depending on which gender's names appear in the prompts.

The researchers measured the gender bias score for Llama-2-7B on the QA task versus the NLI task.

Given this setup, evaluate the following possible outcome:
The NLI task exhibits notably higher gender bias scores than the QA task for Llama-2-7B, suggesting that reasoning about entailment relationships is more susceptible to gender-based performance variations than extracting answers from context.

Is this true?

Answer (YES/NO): YES